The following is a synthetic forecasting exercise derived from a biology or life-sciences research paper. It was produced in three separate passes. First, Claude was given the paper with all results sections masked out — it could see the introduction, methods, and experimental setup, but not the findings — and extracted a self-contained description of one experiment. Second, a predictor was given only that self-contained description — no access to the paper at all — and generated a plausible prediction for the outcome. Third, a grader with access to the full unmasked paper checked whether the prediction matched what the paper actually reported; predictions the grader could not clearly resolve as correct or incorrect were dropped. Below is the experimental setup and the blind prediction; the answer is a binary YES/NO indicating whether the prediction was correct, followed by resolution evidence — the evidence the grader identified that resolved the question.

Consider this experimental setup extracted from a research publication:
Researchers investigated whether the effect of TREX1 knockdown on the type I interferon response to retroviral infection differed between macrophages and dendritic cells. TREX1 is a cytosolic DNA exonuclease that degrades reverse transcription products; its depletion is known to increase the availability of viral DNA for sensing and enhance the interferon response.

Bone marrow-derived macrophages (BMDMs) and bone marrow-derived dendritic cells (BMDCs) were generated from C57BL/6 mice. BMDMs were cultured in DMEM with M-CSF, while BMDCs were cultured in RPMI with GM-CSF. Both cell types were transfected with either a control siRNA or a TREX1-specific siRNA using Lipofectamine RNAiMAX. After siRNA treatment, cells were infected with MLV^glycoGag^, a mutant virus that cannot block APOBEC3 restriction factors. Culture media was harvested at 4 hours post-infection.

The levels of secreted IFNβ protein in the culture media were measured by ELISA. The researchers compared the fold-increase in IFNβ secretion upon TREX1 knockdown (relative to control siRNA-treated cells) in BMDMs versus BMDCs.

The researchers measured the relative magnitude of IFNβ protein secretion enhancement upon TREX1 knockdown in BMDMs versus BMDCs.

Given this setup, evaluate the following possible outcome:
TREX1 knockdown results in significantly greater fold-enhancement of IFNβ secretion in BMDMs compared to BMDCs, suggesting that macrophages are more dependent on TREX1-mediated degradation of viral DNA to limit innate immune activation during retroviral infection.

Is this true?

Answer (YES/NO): NO